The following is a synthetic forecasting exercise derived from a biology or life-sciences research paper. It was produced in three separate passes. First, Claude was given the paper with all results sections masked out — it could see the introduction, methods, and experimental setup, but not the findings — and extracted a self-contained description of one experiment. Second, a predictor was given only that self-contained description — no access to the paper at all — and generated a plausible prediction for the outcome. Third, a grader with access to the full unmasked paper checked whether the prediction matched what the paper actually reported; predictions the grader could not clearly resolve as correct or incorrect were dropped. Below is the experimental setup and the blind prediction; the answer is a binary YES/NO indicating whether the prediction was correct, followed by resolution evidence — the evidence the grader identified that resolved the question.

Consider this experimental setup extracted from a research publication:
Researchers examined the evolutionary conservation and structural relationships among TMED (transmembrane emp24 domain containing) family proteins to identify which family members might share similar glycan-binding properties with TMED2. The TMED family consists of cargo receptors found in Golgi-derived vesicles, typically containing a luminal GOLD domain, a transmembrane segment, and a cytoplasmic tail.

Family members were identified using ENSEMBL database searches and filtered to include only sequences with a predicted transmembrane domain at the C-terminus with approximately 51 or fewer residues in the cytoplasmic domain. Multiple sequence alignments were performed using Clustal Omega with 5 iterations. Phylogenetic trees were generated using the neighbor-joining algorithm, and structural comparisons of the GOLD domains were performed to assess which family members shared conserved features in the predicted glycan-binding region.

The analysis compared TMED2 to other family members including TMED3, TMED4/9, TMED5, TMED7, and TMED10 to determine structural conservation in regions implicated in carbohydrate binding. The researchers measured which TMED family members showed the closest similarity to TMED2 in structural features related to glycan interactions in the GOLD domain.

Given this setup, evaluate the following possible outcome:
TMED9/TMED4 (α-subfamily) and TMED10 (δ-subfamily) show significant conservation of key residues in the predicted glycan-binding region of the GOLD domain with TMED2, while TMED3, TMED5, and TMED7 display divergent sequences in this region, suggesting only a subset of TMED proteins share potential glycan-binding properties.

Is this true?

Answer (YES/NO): NO